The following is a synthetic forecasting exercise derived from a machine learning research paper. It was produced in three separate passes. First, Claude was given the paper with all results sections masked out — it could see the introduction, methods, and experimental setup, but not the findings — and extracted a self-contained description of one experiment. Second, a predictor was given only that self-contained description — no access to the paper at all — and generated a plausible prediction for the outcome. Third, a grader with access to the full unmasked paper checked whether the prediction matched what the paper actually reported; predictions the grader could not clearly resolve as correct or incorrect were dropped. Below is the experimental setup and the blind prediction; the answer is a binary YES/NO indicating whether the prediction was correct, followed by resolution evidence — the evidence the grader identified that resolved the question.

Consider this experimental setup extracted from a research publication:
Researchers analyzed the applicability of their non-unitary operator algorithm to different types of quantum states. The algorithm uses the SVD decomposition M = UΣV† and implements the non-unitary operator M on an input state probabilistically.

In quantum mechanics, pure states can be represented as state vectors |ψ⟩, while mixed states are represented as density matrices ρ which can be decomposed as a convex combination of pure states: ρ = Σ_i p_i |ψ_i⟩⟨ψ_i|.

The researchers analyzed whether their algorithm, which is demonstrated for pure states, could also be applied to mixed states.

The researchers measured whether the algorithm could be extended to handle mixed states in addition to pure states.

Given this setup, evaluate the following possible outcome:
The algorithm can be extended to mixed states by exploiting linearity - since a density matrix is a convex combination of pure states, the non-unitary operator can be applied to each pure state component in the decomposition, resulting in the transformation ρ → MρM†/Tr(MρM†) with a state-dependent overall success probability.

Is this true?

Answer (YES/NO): NO